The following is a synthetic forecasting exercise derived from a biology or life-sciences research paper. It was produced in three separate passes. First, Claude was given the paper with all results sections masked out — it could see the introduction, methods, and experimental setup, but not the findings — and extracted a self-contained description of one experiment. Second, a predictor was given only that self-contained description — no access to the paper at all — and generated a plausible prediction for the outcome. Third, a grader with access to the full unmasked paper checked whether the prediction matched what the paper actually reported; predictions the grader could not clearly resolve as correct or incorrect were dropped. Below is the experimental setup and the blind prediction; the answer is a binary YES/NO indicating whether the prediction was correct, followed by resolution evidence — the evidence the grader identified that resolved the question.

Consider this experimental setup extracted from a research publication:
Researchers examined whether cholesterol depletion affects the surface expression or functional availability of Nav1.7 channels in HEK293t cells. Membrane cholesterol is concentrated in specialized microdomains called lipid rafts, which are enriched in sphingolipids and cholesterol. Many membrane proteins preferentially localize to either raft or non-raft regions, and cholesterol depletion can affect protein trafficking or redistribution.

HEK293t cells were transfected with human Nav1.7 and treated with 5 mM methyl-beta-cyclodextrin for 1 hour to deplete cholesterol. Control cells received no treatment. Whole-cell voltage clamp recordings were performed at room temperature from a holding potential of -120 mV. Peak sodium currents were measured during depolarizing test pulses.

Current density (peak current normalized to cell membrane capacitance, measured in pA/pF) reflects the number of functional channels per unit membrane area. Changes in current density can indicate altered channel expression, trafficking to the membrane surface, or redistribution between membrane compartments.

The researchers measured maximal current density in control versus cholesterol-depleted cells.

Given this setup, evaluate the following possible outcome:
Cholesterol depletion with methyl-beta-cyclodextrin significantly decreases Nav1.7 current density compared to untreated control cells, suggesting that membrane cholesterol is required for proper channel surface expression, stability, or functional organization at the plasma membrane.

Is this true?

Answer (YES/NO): NO